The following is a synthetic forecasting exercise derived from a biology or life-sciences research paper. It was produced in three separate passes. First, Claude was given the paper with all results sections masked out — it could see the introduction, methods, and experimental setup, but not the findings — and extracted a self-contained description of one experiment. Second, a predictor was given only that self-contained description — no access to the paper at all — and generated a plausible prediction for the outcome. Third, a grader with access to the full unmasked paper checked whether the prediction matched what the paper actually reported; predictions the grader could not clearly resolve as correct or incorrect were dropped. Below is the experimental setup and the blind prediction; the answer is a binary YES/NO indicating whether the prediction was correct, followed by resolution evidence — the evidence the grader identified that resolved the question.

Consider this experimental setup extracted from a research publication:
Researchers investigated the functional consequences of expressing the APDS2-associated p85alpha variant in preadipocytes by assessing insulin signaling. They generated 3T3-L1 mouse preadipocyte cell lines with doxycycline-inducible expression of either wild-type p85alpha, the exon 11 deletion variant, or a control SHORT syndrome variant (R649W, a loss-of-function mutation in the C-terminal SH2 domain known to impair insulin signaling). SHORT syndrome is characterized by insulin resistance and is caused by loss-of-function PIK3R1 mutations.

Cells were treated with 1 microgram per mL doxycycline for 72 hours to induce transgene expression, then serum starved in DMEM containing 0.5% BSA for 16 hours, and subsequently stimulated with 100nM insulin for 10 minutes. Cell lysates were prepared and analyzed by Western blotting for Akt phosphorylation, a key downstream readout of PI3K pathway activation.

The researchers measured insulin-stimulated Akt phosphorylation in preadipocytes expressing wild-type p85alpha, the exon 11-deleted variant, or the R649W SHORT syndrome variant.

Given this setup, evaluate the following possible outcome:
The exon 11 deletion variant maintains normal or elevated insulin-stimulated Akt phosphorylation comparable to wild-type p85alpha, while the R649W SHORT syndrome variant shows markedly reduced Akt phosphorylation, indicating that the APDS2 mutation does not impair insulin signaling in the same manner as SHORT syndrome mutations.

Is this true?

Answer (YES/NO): NO